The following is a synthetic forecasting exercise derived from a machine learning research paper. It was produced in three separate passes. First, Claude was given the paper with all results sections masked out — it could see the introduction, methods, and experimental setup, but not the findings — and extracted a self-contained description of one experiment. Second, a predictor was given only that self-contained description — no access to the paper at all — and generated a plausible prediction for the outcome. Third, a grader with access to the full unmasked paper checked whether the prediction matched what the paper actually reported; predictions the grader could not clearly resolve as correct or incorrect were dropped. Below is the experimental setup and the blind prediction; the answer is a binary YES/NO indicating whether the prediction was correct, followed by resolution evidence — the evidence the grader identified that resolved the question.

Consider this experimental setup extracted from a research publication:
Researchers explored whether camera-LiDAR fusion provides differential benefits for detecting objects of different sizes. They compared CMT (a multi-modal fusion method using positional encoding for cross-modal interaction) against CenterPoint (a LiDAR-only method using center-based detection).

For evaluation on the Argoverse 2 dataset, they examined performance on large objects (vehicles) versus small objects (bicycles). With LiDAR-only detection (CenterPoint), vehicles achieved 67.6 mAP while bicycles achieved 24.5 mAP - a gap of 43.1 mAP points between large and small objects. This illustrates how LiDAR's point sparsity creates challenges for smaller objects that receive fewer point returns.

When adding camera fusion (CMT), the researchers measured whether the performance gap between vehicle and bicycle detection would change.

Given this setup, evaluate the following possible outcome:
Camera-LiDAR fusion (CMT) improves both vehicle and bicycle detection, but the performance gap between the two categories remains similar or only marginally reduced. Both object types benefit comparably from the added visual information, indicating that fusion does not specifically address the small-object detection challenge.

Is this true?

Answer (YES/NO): NO